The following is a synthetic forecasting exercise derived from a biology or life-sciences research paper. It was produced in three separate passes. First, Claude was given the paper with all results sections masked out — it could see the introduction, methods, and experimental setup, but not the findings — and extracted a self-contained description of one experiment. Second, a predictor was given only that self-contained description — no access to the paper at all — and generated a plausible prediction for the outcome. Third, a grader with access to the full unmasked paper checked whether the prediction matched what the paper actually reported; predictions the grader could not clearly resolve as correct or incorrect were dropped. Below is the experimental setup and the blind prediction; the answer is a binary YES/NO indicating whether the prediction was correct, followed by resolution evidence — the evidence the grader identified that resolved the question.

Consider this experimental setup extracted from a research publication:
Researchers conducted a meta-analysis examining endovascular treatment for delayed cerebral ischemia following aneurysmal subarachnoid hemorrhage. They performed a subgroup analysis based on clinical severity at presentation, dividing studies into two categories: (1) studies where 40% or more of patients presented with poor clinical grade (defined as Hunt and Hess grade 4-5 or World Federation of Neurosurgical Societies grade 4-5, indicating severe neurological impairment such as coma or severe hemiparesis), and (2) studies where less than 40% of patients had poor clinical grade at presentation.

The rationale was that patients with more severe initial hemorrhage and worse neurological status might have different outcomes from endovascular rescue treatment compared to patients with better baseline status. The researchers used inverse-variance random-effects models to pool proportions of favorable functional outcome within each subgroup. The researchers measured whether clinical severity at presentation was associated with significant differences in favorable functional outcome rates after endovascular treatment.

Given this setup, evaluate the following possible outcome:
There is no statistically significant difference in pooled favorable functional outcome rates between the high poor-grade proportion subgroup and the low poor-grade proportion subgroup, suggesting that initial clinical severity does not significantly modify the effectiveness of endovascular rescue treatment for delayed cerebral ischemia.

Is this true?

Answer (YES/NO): YES